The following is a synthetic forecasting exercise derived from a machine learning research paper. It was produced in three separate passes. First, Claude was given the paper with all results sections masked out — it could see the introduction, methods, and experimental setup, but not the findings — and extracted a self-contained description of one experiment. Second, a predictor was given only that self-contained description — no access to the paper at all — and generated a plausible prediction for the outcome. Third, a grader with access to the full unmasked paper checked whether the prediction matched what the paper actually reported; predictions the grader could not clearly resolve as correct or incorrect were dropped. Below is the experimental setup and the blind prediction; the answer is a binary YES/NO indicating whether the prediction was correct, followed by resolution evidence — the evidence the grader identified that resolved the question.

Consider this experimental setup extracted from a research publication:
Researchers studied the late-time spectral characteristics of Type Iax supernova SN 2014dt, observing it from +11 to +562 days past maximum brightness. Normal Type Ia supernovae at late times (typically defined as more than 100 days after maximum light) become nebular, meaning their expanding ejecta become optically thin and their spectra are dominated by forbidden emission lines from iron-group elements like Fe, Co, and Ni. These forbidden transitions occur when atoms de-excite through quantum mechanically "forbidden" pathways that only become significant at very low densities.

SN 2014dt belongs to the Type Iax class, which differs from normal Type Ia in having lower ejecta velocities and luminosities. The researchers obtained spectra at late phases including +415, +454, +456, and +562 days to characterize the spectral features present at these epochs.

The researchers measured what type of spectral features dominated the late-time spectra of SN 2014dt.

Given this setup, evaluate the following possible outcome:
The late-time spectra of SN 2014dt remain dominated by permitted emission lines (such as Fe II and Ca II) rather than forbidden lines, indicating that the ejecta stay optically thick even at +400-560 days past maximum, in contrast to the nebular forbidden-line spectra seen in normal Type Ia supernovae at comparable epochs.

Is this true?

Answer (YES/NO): YES